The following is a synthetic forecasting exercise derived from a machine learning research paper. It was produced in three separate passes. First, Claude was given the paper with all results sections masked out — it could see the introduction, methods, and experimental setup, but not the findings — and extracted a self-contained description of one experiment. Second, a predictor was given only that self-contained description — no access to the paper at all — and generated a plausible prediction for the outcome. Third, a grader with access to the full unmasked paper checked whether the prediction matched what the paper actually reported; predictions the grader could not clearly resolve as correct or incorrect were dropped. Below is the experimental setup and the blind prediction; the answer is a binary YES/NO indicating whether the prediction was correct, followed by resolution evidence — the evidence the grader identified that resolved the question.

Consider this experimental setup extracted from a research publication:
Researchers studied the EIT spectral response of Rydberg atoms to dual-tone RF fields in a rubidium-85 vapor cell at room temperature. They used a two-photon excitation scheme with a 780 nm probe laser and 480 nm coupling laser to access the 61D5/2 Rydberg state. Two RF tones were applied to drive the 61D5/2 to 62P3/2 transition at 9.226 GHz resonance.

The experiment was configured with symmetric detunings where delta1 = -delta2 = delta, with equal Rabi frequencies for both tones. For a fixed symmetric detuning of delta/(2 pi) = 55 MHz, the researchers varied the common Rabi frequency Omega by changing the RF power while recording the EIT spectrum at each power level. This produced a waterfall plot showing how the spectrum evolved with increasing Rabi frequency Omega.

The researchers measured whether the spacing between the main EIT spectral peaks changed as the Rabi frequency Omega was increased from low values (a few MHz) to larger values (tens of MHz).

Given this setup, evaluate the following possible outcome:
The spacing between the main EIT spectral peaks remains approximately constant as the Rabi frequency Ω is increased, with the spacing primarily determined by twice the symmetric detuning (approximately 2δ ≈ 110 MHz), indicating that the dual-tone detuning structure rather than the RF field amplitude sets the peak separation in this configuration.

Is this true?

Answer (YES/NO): NO